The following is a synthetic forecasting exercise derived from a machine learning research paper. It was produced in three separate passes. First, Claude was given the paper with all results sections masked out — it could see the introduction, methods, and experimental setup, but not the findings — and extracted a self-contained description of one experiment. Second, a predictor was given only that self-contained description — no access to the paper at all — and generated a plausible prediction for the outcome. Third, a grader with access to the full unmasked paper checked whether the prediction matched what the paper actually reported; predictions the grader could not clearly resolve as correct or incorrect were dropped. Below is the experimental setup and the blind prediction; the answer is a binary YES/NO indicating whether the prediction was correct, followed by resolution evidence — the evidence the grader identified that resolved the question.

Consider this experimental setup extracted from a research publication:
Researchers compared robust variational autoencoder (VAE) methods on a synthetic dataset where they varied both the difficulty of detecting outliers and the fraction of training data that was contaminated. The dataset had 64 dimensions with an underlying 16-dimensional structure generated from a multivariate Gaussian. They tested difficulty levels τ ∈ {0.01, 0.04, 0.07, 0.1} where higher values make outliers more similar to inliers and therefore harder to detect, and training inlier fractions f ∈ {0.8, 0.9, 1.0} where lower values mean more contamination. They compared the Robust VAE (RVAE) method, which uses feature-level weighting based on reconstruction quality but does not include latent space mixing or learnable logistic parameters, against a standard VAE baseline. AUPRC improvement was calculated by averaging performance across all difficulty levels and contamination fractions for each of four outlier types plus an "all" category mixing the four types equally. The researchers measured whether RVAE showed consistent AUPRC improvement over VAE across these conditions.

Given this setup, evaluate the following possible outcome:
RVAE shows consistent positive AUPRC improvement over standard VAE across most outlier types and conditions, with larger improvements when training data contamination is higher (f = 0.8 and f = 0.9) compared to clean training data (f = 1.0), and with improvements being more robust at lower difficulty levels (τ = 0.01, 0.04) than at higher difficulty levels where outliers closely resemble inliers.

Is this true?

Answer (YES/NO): NO